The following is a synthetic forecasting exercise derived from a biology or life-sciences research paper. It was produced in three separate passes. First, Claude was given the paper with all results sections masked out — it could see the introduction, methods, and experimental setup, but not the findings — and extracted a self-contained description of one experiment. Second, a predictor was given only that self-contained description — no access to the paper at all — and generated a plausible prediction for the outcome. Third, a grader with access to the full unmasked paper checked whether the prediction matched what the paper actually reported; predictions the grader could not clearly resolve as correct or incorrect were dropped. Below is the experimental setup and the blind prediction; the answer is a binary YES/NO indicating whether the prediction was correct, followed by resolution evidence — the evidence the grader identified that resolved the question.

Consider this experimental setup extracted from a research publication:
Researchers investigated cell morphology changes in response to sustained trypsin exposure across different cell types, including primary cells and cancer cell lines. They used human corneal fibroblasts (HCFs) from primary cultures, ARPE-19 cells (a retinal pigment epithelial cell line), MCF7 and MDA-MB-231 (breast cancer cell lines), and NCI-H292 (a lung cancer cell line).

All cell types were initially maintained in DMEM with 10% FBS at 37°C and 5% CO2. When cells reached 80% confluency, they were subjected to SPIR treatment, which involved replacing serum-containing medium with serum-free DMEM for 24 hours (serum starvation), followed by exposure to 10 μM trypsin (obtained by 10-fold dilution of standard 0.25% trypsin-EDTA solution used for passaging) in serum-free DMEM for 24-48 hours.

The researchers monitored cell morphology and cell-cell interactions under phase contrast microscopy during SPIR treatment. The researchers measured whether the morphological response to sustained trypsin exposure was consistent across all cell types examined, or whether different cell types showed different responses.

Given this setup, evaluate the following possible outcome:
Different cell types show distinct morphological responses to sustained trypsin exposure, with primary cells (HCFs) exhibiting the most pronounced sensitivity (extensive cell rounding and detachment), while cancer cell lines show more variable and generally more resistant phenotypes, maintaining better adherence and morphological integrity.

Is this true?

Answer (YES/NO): NO